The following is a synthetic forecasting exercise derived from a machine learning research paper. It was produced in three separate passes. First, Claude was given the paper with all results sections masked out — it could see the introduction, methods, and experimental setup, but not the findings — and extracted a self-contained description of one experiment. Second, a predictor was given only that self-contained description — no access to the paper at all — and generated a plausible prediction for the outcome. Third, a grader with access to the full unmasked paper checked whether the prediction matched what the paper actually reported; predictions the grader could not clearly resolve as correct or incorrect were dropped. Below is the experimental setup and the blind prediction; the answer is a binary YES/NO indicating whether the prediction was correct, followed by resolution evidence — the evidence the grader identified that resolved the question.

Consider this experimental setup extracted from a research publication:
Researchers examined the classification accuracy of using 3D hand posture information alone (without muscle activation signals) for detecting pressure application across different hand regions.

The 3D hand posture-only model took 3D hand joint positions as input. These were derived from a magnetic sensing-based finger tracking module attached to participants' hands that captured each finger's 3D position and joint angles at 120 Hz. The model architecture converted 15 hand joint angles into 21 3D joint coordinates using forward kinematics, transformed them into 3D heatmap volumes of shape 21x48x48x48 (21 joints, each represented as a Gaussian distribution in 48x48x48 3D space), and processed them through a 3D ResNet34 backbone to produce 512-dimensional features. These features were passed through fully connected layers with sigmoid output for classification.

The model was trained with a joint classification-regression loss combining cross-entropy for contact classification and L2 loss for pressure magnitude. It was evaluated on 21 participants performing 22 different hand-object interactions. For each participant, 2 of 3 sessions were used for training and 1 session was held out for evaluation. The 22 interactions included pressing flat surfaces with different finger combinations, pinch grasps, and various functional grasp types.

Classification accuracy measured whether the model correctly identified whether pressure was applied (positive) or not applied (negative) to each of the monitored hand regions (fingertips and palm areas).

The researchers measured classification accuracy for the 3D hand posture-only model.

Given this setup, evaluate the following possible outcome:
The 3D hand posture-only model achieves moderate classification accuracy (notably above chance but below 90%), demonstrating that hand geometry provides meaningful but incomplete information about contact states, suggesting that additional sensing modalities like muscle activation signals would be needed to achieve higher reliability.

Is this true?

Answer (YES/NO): YES